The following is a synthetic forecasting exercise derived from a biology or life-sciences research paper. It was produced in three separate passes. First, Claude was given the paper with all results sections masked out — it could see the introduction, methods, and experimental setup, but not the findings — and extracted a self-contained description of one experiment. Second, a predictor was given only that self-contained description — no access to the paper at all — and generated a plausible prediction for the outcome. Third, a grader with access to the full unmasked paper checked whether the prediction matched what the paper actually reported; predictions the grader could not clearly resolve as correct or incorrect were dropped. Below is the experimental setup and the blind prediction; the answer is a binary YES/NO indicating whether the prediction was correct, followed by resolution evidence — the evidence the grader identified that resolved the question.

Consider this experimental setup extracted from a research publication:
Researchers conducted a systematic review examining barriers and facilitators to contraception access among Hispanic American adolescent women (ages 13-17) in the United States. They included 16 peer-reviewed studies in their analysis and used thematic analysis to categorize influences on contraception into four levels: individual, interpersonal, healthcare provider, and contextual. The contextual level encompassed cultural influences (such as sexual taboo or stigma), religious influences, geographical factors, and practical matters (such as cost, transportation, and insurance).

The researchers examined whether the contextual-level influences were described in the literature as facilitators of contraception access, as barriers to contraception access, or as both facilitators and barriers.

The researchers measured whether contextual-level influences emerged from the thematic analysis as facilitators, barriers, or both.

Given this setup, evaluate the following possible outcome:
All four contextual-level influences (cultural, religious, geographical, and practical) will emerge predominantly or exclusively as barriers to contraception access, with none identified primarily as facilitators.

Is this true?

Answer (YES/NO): YES